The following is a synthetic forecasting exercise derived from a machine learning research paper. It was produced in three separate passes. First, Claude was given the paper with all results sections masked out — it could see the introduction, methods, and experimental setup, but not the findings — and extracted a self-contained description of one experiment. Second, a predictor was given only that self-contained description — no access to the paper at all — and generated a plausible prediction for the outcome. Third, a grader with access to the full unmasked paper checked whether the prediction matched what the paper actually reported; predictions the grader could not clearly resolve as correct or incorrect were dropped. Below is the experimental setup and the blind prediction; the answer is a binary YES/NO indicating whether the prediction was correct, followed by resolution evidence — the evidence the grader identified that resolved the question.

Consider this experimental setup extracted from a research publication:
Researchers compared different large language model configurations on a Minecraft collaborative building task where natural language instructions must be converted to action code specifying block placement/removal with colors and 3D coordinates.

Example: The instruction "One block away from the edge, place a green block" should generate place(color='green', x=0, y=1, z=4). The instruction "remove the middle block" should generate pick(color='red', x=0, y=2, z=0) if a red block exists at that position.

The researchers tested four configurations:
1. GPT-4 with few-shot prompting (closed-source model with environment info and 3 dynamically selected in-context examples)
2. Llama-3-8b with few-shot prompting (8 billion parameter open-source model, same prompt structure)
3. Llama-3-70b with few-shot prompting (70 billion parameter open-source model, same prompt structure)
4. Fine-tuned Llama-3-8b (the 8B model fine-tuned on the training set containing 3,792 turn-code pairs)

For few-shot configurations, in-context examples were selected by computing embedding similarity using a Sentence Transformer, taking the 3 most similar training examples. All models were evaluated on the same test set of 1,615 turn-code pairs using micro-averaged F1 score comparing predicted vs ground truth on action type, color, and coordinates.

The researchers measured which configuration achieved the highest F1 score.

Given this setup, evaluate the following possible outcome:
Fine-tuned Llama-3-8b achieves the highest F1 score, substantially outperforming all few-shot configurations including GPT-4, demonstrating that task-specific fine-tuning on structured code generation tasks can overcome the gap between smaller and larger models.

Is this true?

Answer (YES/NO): NO